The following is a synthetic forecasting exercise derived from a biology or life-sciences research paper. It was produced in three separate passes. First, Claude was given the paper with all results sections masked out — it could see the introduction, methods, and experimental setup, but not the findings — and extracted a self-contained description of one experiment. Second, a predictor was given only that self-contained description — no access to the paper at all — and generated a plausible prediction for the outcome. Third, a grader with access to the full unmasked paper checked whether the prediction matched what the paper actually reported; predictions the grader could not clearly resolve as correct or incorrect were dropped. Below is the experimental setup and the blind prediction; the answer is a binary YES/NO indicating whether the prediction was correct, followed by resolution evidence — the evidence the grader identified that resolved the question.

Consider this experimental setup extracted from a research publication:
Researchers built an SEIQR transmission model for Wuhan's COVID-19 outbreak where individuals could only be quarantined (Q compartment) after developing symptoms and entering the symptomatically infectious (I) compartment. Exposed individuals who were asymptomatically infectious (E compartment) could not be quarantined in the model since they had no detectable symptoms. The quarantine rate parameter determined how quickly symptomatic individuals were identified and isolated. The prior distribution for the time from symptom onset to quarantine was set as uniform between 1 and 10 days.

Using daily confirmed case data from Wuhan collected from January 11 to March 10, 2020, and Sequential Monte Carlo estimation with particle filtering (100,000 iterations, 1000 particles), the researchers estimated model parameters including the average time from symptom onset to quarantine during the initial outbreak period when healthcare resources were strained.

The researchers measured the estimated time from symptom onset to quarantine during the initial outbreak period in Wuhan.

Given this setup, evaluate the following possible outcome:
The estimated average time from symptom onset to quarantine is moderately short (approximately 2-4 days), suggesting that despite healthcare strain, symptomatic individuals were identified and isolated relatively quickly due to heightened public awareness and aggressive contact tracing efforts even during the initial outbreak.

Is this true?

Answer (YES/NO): NO